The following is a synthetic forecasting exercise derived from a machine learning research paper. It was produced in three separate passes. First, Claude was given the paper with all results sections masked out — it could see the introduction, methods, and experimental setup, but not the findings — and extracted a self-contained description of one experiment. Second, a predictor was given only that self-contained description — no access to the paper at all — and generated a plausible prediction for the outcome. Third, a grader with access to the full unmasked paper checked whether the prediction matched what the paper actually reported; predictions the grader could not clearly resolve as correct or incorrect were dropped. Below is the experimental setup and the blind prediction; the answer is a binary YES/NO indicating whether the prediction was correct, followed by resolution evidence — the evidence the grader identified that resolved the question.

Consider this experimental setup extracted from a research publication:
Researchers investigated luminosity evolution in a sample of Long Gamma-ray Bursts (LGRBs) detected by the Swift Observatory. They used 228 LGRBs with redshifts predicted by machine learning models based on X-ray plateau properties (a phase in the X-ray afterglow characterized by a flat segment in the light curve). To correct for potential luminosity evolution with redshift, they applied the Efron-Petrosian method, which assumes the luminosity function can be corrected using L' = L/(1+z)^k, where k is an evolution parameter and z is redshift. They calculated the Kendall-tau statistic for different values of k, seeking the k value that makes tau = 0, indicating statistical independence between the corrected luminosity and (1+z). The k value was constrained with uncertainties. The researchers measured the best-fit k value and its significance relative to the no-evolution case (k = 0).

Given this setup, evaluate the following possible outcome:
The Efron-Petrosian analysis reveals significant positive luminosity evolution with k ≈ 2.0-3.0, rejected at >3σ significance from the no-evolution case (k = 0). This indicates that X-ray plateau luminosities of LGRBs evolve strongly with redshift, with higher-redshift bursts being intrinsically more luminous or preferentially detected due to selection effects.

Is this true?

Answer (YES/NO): NO